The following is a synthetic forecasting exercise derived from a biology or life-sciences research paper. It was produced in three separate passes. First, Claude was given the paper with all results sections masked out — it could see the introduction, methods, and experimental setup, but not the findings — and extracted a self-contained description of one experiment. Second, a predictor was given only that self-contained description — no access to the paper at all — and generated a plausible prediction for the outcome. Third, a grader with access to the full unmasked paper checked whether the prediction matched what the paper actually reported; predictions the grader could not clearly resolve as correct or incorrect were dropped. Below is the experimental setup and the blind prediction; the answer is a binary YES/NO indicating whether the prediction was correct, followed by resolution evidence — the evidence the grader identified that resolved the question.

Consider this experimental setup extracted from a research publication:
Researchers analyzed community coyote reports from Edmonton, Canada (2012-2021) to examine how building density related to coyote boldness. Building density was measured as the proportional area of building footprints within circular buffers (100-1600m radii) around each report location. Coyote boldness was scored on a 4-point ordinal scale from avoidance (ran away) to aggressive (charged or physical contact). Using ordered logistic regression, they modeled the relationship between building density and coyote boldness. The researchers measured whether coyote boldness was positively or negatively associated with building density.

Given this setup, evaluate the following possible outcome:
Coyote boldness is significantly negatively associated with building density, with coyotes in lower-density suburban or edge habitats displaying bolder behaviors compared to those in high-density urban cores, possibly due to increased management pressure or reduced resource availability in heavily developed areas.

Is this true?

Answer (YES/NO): YES